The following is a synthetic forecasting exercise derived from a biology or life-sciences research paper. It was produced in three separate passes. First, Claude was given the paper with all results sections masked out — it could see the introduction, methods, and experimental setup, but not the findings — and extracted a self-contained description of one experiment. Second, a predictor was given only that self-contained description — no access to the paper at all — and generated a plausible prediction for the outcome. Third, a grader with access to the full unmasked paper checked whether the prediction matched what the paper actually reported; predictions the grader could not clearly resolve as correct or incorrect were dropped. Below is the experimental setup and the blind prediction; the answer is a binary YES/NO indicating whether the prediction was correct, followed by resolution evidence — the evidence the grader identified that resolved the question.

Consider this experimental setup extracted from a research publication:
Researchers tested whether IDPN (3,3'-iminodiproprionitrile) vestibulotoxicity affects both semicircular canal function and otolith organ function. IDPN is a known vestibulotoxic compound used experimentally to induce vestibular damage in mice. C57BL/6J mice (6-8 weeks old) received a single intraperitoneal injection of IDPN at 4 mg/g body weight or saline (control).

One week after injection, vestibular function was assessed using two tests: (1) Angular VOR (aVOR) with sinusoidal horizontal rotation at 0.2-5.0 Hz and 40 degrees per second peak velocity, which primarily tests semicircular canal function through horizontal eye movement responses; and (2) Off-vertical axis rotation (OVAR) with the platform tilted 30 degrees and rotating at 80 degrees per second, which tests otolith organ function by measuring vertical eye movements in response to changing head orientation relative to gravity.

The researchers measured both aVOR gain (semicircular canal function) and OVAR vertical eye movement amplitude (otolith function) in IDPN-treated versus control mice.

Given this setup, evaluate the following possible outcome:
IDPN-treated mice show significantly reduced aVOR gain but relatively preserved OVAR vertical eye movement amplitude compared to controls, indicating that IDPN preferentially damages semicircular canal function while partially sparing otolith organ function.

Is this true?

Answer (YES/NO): NO